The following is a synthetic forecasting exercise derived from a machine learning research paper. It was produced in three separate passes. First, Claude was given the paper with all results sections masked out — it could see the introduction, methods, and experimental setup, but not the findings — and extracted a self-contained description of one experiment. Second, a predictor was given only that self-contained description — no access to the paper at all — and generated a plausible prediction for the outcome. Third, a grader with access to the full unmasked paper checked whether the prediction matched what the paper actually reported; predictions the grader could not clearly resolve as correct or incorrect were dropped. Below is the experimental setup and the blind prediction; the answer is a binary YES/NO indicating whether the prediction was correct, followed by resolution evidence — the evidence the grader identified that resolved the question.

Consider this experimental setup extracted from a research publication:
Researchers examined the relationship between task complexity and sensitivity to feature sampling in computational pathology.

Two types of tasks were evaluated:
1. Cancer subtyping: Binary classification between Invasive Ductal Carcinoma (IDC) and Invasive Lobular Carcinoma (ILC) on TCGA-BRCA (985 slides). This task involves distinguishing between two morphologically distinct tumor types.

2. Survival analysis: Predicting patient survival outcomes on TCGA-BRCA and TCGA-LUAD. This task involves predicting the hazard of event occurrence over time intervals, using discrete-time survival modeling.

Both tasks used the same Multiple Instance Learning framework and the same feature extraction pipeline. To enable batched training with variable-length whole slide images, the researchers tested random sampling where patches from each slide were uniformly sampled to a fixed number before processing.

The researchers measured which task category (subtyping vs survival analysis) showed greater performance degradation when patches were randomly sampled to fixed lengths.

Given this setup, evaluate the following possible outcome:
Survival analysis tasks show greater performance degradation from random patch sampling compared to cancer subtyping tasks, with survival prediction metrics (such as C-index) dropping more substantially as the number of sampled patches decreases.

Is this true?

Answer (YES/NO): YES